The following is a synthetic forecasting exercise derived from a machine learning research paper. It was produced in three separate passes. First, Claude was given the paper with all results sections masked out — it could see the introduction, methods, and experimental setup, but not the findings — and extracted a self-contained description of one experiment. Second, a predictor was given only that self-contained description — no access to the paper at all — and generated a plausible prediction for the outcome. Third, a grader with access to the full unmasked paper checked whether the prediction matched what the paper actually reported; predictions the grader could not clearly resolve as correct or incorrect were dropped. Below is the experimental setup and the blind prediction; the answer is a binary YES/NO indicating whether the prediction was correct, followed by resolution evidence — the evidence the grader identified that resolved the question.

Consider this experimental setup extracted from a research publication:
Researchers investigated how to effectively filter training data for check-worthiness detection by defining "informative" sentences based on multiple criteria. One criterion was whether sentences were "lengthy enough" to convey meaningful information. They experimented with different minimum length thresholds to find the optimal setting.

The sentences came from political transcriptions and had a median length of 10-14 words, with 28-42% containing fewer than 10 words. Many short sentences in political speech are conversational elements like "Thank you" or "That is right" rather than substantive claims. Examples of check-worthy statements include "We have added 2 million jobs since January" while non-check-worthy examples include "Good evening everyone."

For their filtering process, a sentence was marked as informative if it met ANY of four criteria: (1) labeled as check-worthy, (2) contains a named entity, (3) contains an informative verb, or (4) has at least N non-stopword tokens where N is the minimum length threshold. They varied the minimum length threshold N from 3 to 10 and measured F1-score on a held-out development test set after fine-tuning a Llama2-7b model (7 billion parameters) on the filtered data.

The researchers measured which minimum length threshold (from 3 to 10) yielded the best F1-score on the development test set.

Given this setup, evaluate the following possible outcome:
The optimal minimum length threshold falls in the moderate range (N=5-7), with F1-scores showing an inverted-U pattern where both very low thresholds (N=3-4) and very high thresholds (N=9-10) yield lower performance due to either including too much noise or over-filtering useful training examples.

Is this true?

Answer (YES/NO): NO